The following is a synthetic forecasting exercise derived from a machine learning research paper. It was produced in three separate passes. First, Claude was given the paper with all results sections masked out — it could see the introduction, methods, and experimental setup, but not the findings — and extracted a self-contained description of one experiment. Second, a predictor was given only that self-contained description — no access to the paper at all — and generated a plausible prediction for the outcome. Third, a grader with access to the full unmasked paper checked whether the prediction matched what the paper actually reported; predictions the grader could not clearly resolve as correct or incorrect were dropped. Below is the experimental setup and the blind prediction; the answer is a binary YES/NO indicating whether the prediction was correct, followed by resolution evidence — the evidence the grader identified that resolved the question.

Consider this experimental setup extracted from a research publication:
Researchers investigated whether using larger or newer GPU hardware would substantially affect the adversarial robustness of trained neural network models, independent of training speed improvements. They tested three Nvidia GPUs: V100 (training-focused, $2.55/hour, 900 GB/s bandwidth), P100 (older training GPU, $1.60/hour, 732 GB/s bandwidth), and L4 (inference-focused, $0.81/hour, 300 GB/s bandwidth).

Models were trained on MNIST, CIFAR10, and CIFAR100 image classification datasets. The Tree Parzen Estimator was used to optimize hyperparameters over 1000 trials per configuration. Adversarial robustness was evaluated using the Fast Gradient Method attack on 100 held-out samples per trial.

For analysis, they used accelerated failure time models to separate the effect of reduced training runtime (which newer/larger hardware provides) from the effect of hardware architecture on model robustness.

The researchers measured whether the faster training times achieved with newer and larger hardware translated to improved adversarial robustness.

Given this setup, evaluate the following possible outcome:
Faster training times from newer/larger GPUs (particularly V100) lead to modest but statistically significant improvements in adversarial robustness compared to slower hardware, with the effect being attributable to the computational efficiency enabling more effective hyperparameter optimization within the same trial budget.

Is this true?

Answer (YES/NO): NO